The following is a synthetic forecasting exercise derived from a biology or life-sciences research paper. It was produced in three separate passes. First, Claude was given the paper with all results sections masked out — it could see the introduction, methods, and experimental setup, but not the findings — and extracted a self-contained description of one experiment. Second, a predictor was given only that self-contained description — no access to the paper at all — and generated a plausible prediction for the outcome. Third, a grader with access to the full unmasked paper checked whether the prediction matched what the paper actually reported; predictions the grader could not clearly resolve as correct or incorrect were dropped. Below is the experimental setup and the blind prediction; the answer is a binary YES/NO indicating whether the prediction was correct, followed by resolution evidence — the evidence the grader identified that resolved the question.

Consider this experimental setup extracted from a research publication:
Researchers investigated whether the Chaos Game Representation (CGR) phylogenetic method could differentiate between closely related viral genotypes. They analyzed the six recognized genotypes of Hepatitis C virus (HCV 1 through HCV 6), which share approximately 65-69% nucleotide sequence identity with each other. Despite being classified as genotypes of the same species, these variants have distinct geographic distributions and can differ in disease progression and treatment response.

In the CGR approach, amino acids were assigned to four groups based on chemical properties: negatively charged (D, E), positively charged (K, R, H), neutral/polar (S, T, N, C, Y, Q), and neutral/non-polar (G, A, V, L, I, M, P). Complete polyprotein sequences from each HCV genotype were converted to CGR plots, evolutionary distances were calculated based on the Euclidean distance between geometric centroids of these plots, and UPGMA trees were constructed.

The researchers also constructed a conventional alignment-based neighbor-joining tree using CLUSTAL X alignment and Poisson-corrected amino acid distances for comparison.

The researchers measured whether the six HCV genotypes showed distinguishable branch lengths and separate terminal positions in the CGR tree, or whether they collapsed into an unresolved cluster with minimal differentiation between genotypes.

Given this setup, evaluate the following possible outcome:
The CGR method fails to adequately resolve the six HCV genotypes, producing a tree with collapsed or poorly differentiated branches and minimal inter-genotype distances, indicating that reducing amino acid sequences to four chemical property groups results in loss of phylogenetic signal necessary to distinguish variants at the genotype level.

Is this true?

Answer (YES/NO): YES